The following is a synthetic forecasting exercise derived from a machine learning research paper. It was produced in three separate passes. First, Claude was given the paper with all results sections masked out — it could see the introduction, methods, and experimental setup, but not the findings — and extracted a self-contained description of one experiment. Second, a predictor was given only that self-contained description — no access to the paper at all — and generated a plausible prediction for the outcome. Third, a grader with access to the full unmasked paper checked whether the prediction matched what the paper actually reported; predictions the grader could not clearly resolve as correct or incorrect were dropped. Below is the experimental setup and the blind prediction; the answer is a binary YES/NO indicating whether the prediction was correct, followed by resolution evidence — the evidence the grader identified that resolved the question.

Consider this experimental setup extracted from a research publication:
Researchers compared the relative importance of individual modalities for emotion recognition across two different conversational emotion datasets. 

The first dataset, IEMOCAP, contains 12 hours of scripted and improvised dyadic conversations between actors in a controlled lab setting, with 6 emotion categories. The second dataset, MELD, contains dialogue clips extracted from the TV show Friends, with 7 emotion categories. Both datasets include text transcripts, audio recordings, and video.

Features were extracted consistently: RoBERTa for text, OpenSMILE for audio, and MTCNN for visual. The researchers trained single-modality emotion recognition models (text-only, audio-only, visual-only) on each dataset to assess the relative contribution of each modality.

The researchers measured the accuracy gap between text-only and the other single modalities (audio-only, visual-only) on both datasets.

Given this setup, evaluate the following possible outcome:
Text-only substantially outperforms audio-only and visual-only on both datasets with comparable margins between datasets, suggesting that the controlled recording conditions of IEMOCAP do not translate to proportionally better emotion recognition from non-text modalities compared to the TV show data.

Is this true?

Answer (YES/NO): NO